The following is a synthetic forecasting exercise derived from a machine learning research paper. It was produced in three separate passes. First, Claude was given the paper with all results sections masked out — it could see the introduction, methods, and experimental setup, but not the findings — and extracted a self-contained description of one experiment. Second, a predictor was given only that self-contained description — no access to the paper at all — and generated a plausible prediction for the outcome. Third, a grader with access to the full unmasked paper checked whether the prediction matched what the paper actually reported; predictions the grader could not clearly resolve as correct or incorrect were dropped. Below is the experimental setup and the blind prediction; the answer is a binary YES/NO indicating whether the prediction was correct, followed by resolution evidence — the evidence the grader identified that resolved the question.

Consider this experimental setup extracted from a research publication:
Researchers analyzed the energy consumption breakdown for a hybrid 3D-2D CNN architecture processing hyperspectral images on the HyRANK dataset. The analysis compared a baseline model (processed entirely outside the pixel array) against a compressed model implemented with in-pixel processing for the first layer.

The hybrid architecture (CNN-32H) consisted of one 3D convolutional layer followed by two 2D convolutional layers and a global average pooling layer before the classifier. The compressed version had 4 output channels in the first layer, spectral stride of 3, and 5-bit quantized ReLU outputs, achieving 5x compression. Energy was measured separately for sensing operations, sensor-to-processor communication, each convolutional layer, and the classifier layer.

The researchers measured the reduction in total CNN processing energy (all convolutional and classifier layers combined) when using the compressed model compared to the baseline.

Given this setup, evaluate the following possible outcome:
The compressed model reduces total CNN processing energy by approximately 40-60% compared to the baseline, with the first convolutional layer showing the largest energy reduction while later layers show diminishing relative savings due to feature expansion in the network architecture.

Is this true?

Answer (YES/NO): NO